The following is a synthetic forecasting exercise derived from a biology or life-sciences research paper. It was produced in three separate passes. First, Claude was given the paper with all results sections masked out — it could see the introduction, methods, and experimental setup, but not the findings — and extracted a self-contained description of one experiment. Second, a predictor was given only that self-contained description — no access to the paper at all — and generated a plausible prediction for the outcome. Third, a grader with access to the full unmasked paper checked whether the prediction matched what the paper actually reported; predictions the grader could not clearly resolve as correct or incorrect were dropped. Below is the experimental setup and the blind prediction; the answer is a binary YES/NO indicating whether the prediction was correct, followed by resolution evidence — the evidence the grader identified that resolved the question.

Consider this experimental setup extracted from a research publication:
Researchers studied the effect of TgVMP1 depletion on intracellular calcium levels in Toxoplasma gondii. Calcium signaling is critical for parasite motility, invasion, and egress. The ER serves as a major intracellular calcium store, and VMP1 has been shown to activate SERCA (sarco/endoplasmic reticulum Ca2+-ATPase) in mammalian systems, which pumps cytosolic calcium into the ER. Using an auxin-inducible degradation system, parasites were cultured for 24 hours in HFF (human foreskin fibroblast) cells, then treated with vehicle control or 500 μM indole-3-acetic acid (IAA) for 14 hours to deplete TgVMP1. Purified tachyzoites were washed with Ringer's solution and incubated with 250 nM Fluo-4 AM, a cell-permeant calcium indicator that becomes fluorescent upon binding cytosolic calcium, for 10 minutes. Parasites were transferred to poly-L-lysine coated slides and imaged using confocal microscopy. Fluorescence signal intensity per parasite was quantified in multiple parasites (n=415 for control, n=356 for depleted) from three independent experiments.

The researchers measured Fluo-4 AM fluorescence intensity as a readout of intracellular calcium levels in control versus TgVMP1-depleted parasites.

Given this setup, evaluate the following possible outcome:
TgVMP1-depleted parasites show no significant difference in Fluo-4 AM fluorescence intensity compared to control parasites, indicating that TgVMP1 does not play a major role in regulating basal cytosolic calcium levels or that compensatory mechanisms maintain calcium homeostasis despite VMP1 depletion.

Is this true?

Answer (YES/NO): NO